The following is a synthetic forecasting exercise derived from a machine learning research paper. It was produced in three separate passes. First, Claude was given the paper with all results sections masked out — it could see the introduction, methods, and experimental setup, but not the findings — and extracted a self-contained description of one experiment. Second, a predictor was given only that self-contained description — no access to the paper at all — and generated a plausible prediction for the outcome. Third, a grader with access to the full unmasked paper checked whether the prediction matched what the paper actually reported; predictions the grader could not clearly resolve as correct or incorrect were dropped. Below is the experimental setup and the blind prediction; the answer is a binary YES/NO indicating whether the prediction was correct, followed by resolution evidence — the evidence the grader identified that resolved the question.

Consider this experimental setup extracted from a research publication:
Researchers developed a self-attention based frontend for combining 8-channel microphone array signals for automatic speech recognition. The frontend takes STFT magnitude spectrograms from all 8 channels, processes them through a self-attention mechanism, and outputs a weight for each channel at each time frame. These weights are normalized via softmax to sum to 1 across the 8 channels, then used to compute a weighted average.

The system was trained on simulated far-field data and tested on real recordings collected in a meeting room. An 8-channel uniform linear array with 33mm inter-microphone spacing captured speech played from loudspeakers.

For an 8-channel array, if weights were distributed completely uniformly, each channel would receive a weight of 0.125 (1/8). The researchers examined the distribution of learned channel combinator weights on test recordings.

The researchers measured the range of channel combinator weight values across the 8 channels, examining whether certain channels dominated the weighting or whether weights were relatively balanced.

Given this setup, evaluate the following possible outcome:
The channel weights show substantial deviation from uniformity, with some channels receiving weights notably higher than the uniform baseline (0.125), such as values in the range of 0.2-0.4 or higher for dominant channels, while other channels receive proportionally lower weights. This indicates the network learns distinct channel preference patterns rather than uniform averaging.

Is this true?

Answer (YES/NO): NO